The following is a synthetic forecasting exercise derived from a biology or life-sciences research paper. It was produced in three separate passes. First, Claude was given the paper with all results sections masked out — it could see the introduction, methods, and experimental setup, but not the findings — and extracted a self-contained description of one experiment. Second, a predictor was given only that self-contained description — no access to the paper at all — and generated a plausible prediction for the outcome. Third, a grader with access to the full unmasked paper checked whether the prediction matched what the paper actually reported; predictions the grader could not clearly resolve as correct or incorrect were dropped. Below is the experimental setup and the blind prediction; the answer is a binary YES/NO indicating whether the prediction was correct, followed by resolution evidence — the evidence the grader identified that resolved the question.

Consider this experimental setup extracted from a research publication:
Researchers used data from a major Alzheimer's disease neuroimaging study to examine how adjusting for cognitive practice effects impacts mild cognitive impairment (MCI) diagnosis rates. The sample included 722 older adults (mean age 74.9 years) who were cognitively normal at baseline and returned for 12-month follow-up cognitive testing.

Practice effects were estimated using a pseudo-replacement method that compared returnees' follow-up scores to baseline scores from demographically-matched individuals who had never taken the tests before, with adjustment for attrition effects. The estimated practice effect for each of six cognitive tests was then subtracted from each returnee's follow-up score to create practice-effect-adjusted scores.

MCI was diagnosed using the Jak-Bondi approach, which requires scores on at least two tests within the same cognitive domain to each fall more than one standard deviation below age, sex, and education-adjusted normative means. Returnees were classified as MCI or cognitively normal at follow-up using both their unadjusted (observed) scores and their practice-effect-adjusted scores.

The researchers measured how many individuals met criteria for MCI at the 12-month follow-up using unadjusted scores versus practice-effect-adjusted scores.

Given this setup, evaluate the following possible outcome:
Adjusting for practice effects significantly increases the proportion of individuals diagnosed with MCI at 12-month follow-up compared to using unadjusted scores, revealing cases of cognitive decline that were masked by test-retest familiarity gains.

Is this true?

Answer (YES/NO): YES